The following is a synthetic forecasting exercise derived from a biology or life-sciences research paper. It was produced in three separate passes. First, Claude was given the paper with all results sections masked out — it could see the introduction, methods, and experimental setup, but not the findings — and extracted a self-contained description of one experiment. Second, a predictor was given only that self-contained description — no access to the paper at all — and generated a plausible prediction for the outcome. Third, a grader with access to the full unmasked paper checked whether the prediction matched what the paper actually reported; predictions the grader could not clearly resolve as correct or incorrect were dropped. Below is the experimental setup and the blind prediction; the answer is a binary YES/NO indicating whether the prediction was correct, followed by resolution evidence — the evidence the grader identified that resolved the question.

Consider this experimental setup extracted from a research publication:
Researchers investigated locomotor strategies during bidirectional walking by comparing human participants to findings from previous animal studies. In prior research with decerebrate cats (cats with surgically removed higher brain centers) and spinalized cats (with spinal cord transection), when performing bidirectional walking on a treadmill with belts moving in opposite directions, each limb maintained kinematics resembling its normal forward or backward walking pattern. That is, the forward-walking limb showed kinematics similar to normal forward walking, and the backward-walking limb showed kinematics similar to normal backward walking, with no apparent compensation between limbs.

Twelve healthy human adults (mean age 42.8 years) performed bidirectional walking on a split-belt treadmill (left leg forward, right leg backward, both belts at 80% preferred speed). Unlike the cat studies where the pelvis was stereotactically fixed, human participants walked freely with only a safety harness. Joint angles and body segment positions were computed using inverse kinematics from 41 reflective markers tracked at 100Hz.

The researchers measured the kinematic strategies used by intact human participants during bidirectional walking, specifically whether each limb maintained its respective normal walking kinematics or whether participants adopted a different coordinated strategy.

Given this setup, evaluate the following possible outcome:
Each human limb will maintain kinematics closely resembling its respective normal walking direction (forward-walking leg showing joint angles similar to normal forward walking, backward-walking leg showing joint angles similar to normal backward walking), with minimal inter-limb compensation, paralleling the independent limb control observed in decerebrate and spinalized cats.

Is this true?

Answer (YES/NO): NO